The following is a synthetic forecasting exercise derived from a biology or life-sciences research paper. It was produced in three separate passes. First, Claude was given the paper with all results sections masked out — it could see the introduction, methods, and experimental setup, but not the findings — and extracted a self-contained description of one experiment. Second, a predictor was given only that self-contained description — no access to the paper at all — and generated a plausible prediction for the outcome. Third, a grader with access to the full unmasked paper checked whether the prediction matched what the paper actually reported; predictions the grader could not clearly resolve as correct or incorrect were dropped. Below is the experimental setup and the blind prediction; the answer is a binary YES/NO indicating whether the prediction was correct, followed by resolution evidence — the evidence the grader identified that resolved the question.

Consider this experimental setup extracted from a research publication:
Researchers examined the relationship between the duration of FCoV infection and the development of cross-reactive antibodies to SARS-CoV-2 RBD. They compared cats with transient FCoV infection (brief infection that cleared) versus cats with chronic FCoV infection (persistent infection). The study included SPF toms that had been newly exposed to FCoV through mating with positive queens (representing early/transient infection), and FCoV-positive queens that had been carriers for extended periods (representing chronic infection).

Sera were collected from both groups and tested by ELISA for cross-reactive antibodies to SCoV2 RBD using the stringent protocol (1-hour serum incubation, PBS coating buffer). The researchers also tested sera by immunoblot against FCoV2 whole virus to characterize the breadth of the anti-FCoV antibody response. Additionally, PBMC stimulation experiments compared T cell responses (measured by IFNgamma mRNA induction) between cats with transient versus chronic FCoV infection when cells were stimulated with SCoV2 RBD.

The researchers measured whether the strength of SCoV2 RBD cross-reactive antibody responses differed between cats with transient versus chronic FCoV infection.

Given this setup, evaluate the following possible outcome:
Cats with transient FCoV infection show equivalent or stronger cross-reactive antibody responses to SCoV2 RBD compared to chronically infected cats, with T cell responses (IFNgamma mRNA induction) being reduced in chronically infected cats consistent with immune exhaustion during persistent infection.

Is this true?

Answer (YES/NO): NO